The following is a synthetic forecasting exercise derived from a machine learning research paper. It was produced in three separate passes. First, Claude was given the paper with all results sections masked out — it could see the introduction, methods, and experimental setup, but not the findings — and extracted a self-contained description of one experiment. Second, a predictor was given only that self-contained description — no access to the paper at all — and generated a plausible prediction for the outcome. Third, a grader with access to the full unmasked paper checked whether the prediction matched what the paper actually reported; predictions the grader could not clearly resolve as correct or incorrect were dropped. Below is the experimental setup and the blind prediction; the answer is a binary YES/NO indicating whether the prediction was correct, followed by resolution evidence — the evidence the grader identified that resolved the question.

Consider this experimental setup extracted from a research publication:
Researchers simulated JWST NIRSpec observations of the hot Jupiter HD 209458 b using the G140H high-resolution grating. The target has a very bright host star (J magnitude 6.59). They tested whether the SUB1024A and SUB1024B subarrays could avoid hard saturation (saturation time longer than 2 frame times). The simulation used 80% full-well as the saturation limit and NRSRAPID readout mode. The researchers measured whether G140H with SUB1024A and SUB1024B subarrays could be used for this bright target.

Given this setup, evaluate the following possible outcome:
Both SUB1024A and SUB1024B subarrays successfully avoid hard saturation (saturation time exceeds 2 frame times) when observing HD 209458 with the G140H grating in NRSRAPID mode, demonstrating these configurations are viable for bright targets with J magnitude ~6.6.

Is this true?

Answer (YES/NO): NO